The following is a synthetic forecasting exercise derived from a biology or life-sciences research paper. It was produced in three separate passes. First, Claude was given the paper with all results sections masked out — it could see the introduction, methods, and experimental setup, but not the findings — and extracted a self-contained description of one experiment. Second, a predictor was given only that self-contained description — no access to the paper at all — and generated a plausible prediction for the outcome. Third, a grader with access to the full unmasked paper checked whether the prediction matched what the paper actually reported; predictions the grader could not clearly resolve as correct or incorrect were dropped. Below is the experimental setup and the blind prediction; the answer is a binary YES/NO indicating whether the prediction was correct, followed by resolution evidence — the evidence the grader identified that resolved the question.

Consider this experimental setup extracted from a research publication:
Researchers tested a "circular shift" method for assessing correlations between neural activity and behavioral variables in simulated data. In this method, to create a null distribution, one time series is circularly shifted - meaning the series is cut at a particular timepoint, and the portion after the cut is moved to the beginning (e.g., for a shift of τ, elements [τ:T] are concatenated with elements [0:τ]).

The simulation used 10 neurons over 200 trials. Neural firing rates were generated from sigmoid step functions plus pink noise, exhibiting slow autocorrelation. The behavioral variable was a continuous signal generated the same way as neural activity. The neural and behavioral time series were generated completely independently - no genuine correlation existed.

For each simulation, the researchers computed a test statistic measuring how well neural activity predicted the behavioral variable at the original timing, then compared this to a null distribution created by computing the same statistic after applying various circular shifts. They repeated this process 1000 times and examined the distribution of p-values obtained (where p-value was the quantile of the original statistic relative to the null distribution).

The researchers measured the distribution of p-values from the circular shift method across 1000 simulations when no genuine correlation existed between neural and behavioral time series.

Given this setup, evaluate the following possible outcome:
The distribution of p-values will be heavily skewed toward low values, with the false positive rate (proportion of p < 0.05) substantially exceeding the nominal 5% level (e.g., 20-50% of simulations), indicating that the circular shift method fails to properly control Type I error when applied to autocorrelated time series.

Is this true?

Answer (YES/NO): YES